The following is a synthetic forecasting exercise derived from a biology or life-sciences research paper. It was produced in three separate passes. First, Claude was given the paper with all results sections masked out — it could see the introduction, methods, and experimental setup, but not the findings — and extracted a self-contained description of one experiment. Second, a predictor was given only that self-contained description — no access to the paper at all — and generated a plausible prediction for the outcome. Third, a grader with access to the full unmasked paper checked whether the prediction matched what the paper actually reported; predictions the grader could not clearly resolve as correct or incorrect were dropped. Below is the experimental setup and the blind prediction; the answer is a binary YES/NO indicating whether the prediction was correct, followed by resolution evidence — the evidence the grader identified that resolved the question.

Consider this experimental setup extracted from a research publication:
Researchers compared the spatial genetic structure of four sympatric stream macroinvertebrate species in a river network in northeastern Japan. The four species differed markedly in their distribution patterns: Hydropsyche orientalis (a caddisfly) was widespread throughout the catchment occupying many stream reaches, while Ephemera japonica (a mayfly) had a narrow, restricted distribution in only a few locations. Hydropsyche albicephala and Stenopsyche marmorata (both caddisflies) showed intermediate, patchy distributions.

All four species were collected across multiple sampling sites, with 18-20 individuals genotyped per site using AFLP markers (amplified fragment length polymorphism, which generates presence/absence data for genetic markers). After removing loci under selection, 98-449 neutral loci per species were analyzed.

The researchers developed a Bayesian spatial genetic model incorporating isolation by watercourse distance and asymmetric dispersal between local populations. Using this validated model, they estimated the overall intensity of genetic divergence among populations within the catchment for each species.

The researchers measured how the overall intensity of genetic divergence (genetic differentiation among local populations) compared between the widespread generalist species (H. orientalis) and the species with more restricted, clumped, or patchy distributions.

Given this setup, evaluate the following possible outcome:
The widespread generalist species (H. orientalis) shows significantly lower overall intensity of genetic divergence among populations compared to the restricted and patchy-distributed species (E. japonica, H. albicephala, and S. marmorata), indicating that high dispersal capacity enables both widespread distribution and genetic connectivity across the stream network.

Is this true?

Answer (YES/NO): YES